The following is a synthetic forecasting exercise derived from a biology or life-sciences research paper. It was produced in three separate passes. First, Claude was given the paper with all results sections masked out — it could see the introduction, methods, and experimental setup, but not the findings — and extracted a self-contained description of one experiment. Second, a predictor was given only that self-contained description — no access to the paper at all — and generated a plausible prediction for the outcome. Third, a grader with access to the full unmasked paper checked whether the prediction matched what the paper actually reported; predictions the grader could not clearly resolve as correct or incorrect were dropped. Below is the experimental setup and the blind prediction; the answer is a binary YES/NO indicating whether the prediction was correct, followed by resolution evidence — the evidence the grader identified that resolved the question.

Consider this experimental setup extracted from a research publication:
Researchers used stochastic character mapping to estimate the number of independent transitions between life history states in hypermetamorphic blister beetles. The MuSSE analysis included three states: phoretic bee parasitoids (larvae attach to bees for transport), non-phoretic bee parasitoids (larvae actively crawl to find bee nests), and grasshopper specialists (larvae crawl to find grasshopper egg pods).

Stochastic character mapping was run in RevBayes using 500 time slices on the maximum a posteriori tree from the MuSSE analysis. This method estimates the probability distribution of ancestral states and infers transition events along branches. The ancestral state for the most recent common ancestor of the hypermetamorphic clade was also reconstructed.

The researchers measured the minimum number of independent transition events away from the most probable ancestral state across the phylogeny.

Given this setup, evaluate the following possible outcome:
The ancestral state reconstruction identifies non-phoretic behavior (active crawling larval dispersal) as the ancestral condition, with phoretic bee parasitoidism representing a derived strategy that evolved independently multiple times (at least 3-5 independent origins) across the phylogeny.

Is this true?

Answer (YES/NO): YES